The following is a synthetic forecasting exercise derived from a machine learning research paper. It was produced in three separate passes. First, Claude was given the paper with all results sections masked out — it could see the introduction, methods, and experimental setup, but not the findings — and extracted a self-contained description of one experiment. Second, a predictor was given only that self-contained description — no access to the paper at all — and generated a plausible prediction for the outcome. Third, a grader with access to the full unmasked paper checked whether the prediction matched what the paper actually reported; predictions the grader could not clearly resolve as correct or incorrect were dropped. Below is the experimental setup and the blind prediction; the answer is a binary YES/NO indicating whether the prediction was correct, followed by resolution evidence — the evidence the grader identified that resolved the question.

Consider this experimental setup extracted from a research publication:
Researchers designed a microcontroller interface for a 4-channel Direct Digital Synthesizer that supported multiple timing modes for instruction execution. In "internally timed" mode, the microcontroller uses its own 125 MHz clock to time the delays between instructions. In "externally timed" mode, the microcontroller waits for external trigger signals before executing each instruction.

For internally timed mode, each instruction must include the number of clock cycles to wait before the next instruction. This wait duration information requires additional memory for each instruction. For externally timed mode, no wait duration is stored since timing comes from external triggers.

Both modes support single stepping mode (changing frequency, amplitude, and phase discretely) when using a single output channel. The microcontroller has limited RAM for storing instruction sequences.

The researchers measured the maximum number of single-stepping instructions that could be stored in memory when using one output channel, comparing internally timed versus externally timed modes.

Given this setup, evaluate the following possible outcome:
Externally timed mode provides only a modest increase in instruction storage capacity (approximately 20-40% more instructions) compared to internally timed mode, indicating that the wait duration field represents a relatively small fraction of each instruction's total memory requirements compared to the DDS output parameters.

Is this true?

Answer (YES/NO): NO